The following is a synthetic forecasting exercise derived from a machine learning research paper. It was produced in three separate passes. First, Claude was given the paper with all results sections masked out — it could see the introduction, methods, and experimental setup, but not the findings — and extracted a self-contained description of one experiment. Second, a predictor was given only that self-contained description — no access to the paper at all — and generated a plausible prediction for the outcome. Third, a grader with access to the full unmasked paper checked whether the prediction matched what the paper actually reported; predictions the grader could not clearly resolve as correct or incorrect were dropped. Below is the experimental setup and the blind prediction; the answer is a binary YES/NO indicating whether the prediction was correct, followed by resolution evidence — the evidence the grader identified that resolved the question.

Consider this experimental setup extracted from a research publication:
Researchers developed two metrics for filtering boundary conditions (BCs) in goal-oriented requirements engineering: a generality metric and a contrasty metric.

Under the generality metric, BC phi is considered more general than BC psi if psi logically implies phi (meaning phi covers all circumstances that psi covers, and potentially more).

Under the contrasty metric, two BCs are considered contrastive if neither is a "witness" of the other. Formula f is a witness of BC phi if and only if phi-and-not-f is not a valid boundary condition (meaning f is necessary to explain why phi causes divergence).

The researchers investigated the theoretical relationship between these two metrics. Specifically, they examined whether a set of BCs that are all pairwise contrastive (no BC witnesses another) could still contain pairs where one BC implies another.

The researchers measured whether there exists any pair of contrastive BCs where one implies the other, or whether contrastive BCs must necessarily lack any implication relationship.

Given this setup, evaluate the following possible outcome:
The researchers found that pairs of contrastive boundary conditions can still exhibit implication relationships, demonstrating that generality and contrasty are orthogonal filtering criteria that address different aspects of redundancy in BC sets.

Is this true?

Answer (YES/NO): NO